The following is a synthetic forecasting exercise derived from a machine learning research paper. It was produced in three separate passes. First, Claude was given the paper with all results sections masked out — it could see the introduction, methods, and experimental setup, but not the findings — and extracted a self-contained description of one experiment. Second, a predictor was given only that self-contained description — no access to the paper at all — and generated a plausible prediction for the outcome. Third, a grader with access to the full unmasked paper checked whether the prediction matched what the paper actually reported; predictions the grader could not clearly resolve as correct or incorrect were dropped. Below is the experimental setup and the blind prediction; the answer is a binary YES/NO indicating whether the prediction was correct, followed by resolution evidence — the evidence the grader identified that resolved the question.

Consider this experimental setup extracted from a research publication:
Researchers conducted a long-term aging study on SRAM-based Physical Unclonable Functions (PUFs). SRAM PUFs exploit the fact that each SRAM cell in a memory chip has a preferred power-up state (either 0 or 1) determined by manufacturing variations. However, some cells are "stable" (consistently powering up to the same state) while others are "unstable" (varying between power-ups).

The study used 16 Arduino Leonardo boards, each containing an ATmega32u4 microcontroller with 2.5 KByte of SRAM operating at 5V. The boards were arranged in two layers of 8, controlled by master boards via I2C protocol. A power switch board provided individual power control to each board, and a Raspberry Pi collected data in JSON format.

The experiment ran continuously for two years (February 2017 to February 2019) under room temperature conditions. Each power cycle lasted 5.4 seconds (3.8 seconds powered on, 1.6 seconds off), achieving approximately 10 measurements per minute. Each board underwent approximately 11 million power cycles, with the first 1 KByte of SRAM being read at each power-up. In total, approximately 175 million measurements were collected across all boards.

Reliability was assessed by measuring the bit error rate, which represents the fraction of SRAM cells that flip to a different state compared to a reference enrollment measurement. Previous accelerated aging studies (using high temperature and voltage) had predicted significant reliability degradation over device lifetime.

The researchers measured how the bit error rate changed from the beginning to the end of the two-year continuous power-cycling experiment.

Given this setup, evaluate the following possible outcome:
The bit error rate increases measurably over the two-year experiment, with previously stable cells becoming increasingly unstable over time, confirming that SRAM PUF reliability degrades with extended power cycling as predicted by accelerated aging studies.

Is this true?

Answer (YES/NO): NO